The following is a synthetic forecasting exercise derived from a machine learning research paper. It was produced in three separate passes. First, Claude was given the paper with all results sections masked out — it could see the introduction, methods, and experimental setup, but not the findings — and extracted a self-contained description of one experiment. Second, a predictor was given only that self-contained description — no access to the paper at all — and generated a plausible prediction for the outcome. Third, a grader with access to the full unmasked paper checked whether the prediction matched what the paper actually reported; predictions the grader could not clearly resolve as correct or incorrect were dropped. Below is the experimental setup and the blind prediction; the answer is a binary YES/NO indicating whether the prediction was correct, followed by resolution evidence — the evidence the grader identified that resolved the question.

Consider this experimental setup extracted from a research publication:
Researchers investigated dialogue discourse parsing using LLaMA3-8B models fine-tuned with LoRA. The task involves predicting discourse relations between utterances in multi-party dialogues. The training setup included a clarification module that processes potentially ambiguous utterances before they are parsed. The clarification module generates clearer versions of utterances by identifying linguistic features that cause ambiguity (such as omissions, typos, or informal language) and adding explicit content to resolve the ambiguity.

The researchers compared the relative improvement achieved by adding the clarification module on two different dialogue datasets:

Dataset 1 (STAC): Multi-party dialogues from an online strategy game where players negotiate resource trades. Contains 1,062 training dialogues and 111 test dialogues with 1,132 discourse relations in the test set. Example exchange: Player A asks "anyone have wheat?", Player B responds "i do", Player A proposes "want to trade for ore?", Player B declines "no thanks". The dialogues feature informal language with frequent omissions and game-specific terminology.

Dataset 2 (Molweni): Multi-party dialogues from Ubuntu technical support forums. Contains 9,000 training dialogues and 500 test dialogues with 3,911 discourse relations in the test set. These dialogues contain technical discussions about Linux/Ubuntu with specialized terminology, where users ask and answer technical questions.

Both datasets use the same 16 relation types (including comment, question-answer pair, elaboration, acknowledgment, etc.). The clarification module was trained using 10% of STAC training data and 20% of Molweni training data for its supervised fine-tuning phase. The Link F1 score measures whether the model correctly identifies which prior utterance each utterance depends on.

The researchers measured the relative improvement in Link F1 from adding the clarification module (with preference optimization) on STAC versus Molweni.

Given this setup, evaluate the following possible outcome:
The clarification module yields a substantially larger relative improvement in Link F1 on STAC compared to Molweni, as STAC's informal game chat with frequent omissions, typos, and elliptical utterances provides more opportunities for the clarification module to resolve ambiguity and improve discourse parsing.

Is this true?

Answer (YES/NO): YES